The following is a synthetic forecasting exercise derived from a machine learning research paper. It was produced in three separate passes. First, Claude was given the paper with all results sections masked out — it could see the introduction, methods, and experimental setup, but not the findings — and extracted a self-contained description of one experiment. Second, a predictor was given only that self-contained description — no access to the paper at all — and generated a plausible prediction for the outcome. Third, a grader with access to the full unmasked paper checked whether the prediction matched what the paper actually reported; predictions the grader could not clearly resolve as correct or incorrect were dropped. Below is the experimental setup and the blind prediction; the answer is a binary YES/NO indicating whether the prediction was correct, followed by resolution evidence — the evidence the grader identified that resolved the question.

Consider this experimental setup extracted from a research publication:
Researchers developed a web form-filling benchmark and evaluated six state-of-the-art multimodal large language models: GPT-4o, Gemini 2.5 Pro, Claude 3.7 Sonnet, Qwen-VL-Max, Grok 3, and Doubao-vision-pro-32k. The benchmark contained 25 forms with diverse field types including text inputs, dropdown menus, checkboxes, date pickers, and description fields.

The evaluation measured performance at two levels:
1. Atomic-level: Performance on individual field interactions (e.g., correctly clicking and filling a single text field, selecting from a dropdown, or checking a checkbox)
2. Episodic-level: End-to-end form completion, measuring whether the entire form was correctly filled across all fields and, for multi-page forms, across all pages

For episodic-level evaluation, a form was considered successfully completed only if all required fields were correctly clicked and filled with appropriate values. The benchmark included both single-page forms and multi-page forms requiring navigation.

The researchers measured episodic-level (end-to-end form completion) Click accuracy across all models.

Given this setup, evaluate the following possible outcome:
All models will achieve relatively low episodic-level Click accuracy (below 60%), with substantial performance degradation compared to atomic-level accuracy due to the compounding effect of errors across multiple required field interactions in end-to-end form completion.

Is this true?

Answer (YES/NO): YES